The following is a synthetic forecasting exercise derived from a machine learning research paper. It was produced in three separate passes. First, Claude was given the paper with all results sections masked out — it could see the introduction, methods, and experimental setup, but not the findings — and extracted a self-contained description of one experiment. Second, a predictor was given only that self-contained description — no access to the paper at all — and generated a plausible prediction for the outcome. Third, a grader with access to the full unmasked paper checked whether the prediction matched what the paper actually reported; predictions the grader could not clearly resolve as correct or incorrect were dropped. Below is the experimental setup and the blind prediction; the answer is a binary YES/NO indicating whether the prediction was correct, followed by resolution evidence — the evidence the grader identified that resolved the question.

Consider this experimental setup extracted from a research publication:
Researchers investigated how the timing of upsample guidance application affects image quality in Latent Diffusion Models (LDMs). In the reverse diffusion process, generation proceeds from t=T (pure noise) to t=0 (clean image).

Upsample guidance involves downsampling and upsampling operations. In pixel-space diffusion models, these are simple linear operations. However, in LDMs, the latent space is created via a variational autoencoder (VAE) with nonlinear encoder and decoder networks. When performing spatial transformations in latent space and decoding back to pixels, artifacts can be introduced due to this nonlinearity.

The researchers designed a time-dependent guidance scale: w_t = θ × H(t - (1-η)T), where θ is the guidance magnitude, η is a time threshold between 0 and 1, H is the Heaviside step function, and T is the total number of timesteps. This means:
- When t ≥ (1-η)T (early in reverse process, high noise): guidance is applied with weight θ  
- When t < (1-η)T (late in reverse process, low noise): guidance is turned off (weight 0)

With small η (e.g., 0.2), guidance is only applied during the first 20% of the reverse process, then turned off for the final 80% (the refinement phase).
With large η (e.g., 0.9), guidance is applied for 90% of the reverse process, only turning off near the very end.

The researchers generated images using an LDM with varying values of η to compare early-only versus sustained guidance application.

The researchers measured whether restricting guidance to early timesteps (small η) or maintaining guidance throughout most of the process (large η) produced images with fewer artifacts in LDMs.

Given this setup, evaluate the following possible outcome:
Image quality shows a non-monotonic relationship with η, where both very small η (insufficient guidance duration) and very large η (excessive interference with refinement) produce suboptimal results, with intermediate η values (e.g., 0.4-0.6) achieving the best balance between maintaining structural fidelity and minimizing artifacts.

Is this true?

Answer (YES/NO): NO